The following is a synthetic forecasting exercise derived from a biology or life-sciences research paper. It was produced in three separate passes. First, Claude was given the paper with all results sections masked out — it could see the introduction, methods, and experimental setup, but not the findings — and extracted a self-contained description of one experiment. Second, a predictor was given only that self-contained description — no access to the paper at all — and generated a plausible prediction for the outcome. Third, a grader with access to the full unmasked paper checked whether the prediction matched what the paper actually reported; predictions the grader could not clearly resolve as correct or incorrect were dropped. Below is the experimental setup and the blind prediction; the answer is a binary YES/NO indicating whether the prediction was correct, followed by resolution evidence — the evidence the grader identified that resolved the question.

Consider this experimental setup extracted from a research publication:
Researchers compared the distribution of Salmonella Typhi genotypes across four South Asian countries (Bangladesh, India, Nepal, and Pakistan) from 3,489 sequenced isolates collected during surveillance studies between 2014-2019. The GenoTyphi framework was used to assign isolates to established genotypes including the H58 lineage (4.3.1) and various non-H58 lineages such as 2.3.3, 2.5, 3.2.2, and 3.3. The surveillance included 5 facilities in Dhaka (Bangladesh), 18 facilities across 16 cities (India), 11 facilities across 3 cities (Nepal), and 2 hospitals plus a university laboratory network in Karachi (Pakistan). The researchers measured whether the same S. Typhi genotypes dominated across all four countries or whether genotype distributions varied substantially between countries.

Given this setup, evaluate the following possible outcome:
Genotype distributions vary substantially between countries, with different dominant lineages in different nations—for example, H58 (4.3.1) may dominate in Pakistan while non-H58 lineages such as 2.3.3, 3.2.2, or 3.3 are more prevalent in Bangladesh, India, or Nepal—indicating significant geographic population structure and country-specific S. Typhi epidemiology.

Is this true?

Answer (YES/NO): NO